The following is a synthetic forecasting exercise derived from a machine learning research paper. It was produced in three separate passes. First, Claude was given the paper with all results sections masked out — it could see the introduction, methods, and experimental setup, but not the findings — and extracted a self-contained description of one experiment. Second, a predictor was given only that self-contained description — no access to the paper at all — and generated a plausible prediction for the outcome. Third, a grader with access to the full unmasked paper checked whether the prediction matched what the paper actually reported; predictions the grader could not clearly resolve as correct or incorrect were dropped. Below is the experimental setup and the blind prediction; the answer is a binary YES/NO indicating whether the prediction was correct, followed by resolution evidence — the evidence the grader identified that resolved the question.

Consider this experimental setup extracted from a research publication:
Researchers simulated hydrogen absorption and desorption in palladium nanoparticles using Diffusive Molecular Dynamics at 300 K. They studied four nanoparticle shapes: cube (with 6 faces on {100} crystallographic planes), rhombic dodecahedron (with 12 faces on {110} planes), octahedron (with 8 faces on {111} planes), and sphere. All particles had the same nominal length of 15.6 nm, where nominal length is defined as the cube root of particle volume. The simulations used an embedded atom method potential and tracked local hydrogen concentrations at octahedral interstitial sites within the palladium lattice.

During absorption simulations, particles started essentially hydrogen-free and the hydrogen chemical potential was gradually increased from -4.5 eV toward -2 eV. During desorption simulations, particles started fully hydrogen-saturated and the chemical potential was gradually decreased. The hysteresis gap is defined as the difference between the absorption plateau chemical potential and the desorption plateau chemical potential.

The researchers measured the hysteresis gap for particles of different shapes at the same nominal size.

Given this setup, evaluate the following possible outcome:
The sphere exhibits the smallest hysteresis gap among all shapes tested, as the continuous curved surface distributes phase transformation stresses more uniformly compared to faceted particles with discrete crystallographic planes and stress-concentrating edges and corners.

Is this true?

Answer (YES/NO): NO